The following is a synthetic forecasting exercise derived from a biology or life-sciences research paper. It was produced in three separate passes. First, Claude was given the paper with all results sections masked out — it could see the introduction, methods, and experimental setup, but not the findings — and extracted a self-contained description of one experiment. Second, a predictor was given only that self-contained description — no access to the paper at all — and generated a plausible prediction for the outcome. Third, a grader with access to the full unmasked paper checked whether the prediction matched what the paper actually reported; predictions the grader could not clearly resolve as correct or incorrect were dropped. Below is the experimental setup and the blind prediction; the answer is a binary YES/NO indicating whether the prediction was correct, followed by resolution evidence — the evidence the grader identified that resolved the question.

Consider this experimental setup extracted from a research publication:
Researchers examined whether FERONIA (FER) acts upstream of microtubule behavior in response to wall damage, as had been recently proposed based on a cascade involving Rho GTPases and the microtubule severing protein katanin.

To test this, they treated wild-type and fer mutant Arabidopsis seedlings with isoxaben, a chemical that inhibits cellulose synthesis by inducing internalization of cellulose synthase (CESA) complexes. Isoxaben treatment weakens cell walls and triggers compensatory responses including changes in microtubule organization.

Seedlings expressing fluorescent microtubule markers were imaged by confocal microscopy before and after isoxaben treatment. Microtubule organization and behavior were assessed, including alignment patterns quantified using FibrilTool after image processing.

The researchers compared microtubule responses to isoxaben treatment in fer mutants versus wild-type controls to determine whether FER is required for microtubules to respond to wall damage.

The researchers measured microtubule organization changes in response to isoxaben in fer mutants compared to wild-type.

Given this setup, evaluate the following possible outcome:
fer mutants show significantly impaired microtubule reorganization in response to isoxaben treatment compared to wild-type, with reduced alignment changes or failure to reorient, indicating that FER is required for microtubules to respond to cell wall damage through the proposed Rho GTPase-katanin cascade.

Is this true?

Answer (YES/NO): NO